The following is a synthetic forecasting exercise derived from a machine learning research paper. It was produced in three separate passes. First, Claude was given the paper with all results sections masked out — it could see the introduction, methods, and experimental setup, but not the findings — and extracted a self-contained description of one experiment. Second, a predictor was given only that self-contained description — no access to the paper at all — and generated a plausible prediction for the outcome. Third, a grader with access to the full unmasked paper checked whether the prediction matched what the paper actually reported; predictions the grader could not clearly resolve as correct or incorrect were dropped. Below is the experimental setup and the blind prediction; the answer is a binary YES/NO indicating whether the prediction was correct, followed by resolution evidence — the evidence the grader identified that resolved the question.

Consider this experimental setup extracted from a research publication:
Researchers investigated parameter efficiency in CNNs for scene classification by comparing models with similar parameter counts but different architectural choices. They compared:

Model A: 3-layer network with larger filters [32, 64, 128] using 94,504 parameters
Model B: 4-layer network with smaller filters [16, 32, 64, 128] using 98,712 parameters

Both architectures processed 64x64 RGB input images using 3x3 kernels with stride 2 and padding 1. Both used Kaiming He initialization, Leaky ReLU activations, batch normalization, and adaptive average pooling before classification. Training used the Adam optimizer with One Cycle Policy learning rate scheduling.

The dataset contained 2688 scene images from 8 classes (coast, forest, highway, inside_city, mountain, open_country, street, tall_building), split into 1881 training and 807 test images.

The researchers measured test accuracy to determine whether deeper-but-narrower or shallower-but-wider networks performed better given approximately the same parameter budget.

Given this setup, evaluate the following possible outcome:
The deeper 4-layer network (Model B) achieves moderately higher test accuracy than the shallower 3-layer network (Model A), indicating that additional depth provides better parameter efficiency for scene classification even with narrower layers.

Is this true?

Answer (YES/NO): YES